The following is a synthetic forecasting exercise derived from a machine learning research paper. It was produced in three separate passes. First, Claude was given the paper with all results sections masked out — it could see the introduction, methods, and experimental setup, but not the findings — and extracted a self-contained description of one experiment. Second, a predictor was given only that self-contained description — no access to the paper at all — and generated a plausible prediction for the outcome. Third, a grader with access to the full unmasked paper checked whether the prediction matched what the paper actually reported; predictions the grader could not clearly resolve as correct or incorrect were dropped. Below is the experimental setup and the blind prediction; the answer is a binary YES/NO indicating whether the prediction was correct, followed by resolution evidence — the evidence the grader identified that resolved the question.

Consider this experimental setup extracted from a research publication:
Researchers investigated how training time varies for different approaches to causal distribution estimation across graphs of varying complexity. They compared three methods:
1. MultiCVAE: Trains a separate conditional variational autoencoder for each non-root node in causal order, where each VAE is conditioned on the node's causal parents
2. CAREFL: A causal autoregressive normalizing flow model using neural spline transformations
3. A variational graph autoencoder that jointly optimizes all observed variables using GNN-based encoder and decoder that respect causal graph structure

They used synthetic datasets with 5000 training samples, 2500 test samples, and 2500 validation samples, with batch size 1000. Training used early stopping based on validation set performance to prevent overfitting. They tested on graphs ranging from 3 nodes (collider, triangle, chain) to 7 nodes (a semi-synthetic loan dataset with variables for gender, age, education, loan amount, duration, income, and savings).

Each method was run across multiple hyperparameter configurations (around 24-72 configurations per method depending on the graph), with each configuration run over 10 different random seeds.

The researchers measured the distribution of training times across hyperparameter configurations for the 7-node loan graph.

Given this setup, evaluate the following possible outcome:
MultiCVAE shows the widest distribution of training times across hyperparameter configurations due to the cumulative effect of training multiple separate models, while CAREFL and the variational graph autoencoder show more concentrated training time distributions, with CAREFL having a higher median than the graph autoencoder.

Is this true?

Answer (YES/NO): NO